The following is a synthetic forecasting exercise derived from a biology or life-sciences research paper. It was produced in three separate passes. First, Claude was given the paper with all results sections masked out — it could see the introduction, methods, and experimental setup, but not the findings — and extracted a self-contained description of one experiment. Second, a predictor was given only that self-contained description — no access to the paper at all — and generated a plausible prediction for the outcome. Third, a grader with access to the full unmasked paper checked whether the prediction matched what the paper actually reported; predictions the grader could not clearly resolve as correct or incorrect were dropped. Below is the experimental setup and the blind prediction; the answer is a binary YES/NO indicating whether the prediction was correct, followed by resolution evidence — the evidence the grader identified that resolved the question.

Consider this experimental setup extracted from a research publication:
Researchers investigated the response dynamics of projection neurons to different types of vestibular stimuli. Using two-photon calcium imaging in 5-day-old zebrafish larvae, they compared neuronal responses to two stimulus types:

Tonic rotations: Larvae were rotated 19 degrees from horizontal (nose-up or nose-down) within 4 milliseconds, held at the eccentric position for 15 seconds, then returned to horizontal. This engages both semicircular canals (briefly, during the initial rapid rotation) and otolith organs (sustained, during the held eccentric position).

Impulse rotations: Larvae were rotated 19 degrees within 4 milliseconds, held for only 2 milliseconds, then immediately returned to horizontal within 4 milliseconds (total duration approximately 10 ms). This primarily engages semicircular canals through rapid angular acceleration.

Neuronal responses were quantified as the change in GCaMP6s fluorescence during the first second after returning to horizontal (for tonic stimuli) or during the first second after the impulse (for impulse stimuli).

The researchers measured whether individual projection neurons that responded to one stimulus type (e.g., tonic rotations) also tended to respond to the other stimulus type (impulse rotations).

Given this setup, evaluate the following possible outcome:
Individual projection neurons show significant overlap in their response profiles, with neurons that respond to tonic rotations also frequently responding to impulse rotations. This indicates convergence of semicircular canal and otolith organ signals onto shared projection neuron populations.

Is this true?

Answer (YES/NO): YES